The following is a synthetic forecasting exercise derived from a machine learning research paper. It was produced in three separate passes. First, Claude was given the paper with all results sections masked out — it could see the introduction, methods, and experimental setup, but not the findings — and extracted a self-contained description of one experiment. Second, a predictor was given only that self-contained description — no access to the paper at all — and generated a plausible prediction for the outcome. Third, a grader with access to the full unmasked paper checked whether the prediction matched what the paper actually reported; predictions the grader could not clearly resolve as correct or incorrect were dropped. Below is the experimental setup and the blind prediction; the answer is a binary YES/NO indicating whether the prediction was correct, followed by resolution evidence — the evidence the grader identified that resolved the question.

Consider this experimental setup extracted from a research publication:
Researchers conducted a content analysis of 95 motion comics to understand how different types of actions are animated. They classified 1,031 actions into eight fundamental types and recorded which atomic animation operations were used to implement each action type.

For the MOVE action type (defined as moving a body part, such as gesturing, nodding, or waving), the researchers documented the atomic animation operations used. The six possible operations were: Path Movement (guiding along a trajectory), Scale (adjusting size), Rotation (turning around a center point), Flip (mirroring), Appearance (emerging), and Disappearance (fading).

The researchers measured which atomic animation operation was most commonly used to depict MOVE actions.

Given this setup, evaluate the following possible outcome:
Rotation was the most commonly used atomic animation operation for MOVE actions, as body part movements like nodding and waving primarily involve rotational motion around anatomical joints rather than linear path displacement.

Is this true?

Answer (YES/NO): YES